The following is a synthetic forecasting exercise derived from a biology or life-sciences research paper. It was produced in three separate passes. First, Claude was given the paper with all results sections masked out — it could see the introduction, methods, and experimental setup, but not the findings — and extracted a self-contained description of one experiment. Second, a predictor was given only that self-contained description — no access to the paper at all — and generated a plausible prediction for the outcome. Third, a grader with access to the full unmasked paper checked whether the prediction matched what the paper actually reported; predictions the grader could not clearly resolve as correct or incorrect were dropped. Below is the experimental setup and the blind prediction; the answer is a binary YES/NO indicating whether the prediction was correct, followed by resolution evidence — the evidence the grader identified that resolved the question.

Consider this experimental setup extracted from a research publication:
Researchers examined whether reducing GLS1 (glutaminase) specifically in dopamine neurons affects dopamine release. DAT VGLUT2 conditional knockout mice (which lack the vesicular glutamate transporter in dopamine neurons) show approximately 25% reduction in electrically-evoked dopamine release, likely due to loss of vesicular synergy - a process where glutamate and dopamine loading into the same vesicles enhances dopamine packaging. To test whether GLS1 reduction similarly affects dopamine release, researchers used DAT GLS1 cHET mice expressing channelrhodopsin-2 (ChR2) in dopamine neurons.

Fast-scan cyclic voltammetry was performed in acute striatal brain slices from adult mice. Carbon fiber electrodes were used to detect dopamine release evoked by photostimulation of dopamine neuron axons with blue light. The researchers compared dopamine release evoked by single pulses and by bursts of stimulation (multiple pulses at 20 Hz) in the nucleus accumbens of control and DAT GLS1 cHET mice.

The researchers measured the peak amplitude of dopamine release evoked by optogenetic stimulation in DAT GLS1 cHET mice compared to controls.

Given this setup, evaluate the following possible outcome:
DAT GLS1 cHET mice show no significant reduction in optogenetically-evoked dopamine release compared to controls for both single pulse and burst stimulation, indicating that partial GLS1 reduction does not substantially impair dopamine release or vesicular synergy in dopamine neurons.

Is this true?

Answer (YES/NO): YES